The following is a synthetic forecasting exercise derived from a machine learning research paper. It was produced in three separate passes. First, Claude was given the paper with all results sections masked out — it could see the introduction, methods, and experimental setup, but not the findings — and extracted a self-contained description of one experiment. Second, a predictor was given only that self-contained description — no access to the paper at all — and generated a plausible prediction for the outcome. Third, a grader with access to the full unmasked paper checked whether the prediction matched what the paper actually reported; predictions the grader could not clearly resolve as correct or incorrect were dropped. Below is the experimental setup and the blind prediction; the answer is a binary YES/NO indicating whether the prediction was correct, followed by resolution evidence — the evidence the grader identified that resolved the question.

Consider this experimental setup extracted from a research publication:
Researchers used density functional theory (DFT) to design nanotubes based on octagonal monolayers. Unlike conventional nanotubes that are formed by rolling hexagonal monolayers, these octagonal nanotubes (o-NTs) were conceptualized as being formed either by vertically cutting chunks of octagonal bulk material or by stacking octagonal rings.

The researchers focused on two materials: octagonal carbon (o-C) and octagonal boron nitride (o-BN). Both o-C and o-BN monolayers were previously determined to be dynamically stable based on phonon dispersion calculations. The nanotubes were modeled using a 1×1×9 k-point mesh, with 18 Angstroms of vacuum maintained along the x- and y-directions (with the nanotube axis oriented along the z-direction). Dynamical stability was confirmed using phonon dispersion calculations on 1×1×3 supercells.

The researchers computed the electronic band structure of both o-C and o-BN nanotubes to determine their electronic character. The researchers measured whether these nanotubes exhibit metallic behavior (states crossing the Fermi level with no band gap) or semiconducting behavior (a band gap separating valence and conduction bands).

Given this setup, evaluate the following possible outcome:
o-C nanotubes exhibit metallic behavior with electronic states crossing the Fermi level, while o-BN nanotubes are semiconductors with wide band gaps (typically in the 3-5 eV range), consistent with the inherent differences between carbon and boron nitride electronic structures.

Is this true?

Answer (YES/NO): NO